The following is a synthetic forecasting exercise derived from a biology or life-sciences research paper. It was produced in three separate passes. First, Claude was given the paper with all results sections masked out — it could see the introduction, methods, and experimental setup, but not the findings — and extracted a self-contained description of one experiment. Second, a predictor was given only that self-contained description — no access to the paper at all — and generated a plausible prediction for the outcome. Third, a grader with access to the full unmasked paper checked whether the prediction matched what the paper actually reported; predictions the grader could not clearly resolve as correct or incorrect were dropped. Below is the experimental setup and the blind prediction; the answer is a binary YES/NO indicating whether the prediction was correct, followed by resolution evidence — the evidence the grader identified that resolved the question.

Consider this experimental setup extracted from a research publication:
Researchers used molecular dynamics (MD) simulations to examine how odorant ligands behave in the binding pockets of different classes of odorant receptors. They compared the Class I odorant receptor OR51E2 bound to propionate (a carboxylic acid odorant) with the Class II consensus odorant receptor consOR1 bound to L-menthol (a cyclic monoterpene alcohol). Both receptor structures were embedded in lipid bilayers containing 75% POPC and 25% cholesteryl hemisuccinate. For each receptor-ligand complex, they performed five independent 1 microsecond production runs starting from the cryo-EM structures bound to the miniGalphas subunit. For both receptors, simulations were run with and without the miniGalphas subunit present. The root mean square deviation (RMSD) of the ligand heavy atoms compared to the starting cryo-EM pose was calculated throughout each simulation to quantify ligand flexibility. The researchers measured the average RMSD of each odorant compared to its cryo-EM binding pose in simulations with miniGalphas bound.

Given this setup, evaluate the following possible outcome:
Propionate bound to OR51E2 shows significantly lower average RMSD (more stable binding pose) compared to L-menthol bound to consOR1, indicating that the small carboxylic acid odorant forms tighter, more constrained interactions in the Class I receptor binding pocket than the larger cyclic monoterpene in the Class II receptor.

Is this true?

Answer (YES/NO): YES